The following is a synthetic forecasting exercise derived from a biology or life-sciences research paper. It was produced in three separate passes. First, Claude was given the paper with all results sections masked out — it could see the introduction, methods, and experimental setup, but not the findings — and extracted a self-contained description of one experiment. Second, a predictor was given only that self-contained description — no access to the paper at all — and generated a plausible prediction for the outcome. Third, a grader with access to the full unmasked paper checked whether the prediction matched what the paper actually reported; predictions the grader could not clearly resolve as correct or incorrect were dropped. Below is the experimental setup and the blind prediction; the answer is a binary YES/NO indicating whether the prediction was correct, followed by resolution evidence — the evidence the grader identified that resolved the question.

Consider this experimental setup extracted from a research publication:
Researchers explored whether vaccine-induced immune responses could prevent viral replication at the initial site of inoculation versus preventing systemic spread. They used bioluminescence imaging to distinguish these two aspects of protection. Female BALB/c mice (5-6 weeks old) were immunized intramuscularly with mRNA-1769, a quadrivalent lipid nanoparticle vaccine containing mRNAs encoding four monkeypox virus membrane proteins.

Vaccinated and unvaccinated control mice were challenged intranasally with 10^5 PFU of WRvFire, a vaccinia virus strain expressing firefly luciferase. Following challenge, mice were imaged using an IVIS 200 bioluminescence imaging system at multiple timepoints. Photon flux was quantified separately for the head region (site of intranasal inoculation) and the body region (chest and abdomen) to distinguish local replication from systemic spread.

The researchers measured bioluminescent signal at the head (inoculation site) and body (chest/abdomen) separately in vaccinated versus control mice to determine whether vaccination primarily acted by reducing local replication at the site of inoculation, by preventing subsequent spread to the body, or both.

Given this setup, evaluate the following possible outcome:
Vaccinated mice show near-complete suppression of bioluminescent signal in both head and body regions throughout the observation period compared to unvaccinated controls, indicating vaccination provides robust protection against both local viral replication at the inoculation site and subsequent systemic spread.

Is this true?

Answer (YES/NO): NO